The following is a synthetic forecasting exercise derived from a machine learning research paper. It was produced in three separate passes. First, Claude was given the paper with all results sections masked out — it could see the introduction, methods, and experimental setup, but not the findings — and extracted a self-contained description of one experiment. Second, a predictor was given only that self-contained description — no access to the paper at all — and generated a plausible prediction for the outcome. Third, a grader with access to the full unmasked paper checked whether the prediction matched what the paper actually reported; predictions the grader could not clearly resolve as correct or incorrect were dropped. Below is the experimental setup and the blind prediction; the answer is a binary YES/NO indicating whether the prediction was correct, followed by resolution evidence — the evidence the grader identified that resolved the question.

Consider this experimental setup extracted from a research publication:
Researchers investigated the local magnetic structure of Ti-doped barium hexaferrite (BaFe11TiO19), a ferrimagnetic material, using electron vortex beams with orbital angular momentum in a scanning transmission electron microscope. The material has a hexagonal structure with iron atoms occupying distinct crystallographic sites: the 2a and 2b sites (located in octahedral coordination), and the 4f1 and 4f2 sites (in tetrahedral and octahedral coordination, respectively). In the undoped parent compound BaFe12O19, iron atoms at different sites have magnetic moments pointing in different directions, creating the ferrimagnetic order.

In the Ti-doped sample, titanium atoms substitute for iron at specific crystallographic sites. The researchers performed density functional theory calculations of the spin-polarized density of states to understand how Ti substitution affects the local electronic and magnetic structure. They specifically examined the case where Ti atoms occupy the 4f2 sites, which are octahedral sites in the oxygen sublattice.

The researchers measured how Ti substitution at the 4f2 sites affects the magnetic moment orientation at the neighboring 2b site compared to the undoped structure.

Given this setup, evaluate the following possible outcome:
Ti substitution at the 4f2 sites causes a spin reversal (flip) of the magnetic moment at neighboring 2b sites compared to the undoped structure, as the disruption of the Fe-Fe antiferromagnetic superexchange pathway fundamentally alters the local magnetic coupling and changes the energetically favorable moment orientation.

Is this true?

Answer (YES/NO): YES